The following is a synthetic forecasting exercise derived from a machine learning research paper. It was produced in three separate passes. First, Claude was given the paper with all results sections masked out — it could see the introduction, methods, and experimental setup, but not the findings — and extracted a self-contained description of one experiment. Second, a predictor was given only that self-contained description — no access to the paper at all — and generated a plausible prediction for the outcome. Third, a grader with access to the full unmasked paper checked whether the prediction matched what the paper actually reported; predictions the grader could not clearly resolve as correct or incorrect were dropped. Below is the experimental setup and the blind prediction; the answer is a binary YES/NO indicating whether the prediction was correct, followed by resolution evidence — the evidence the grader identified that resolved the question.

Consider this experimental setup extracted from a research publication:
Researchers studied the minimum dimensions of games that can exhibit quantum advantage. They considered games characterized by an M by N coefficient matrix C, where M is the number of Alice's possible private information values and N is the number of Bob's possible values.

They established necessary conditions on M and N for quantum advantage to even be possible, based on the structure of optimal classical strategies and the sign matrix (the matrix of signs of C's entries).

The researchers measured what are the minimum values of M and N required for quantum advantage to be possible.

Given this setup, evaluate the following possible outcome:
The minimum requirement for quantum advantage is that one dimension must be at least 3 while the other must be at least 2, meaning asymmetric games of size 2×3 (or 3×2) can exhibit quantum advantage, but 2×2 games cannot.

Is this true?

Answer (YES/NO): NO